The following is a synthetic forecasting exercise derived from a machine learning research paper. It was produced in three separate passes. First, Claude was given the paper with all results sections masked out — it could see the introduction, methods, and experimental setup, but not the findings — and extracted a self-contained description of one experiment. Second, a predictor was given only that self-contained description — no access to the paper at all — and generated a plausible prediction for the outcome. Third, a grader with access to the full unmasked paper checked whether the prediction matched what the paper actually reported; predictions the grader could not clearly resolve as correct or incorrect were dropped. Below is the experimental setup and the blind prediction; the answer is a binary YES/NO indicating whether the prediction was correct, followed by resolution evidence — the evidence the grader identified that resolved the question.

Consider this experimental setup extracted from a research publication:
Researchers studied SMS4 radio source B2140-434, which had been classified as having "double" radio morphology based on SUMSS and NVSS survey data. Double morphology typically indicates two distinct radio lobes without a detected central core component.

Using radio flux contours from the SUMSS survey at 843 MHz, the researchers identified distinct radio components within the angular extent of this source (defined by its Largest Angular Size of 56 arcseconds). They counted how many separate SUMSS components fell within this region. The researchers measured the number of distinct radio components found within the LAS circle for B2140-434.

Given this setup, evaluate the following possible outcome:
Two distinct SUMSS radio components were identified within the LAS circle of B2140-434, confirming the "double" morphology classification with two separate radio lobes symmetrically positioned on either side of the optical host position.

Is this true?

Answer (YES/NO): NO